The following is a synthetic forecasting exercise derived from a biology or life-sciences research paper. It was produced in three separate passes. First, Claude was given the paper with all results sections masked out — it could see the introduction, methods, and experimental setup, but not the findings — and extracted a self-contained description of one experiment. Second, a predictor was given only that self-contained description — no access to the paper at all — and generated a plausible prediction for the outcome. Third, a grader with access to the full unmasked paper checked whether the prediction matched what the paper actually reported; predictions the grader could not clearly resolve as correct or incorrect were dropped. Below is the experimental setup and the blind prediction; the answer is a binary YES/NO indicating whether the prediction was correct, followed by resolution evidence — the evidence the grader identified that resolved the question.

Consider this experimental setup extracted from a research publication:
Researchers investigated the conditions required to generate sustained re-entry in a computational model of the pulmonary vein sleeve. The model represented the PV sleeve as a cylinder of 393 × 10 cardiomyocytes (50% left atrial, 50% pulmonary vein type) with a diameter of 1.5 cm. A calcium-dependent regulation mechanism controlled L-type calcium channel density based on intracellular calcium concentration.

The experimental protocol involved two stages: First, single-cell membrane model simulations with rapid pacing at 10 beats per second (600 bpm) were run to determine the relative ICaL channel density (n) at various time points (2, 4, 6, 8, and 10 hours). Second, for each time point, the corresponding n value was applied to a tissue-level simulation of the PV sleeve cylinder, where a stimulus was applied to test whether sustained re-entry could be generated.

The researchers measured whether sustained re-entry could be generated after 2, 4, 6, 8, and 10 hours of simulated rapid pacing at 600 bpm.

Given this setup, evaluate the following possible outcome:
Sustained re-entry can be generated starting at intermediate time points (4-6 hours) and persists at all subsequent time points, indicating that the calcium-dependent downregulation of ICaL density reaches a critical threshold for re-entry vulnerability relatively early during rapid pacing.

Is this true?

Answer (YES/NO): YES